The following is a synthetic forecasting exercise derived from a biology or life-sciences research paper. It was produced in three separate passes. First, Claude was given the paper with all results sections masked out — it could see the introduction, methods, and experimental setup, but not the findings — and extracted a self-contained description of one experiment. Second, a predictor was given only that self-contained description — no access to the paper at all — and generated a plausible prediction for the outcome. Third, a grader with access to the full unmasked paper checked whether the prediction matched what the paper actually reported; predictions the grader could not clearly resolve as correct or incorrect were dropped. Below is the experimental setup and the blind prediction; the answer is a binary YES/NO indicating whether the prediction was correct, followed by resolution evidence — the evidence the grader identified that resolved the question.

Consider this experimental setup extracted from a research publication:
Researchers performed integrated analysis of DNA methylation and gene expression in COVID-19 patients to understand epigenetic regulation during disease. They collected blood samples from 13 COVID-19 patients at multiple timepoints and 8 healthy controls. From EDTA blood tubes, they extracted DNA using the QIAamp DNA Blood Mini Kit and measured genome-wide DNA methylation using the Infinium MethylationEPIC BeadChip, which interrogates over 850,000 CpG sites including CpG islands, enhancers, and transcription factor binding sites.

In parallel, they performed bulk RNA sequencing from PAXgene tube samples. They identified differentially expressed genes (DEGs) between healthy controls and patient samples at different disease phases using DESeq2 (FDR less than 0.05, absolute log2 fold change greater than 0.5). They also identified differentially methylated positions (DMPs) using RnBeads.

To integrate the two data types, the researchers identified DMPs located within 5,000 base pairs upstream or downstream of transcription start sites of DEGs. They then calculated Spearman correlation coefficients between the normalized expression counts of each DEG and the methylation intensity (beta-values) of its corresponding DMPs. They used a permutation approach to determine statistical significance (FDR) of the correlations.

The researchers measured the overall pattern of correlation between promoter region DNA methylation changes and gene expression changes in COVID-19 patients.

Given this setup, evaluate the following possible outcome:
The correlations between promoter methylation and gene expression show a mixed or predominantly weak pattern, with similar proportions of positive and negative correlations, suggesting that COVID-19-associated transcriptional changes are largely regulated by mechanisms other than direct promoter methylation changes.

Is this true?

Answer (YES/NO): NO